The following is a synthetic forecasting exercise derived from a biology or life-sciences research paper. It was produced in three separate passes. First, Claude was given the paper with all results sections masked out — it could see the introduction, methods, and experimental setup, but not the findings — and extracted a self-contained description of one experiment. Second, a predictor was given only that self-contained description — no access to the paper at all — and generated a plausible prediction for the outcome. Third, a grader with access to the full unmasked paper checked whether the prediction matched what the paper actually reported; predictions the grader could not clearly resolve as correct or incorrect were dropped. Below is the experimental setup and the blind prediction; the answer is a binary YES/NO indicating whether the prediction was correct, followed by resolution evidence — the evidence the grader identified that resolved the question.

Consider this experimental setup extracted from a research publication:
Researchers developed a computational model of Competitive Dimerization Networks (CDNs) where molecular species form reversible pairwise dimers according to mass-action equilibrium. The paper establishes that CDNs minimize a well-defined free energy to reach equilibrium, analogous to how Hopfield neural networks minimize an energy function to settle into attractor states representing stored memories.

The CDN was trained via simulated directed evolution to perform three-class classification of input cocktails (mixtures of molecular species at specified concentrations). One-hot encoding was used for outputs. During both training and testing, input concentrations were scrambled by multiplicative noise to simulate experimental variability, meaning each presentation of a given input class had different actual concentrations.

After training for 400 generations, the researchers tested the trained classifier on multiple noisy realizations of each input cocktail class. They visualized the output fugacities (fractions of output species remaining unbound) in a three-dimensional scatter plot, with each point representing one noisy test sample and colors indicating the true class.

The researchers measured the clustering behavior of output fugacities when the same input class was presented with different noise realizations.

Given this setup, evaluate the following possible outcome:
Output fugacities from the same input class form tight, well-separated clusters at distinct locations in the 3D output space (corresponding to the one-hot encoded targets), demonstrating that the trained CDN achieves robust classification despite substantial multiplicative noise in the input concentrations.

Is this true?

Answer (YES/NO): YES